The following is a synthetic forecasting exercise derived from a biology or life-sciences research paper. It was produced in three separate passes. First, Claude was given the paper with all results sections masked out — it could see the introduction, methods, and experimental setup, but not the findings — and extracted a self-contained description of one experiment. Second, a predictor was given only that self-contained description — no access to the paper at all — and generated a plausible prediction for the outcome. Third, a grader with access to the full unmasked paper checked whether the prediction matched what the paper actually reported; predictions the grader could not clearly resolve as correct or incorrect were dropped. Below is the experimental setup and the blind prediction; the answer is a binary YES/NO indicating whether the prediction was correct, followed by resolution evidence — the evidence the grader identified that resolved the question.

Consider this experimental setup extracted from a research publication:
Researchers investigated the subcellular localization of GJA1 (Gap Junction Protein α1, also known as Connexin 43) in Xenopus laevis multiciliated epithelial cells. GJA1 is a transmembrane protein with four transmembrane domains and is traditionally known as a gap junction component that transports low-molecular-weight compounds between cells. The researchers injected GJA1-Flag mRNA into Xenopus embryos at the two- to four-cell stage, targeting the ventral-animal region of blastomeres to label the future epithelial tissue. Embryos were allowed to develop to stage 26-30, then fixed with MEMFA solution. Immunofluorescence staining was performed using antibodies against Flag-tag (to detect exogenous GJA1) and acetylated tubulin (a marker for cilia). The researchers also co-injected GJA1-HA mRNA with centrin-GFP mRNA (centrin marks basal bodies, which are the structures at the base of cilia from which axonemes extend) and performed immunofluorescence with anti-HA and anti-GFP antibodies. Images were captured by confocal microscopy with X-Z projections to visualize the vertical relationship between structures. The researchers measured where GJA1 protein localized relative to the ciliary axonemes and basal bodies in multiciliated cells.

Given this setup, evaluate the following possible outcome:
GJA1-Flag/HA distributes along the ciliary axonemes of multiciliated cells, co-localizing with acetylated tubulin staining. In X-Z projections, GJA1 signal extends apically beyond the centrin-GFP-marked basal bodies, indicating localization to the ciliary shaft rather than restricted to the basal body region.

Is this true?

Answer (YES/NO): YES